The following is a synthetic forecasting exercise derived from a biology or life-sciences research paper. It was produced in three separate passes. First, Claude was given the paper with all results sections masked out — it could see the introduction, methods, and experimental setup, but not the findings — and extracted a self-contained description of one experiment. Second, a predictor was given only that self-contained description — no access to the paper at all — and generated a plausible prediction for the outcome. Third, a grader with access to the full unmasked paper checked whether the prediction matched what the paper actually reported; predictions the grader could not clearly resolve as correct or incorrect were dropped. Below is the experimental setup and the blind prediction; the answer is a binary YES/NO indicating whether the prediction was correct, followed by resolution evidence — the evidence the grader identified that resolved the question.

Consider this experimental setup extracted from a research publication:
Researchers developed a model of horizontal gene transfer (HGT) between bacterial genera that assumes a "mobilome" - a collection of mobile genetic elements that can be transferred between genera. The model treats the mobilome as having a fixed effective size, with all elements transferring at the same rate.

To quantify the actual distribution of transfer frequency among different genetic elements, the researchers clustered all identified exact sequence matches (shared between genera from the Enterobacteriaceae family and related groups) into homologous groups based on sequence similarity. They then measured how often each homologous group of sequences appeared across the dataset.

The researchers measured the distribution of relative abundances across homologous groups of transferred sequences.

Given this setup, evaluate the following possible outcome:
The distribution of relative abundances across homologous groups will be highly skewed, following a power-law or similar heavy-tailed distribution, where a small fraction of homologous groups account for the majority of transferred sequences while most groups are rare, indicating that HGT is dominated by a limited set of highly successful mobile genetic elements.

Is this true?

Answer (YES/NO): YES